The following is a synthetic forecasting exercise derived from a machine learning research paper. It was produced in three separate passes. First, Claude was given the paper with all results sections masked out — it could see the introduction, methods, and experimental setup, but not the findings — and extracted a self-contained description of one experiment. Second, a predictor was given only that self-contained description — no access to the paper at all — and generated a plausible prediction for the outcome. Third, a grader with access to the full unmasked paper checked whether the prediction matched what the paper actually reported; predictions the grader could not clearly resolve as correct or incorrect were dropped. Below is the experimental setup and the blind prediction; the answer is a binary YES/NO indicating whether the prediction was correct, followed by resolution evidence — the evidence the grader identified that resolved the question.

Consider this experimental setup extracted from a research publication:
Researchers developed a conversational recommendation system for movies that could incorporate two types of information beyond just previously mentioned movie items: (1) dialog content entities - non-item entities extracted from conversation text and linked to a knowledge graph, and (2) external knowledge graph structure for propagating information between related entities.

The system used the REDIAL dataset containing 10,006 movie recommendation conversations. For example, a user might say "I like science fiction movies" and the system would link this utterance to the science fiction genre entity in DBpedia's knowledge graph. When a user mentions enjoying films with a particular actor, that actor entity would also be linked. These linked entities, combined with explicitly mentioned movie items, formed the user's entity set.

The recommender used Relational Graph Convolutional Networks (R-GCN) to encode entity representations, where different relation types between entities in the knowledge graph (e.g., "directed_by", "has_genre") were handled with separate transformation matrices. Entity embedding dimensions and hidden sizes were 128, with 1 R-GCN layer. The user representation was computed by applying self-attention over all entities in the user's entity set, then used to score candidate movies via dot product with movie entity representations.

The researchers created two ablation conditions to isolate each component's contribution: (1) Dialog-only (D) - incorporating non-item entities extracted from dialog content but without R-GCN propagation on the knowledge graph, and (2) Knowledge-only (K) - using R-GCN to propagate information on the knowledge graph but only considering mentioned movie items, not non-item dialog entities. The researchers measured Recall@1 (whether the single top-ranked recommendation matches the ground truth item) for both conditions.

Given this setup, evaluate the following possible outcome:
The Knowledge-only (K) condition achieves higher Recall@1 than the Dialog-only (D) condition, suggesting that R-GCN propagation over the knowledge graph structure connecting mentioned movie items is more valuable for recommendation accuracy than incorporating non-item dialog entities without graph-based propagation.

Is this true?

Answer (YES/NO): NO